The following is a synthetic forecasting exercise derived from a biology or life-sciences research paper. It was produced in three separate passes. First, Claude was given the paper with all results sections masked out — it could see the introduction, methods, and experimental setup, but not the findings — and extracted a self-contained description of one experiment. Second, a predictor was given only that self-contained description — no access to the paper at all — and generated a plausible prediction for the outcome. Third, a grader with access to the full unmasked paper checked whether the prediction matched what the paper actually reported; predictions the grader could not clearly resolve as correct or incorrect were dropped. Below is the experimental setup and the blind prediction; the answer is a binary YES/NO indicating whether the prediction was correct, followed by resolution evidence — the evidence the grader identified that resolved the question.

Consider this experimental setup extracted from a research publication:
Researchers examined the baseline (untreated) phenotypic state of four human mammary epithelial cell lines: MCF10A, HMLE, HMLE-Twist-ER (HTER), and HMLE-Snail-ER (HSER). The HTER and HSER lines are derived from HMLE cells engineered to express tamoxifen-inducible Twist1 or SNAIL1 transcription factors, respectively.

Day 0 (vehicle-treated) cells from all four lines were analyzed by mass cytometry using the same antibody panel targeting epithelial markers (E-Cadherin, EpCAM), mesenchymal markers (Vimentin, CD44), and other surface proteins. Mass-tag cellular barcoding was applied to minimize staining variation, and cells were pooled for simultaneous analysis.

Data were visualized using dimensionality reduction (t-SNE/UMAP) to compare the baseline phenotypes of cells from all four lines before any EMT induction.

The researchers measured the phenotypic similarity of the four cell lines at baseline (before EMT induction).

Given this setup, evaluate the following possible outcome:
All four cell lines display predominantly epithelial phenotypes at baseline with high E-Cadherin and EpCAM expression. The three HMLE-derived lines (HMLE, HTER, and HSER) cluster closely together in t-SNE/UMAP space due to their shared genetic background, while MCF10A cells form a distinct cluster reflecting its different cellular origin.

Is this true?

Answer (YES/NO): NO